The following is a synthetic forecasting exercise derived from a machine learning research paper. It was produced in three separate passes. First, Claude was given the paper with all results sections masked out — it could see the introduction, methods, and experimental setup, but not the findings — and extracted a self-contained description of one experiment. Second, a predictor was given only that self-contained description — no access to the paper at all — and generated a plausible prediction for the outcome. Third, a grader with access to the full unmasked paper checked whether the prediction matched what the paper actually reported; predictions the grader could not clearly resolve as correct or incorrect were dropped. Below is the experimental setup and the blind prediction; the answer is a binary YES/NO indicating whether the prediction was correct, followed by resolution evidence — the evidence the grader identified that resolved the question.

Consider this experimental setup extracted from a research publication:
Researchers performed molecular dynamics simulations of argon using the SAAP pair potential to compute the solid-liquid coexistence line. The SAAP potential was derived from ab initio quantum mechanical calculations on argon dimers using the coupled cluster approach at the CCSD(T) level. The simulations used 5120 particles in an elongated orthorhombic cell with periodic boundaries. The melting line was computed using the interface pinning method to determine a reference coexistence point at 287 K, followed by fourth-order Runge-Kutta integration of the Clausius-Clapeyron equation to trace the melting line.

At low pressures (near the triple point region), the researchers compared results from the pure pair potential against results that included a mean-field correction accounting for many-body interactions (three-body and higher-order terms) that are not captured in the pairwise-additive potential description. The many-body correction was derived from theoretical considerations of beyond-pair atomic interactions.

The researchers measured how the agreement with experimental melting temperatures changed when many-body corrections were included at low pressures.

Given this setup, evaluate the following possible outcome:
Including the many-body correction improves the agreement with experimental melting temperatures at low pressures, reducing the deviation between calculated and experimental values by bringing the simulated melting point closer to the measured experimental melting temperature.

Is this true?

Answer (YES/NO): YES